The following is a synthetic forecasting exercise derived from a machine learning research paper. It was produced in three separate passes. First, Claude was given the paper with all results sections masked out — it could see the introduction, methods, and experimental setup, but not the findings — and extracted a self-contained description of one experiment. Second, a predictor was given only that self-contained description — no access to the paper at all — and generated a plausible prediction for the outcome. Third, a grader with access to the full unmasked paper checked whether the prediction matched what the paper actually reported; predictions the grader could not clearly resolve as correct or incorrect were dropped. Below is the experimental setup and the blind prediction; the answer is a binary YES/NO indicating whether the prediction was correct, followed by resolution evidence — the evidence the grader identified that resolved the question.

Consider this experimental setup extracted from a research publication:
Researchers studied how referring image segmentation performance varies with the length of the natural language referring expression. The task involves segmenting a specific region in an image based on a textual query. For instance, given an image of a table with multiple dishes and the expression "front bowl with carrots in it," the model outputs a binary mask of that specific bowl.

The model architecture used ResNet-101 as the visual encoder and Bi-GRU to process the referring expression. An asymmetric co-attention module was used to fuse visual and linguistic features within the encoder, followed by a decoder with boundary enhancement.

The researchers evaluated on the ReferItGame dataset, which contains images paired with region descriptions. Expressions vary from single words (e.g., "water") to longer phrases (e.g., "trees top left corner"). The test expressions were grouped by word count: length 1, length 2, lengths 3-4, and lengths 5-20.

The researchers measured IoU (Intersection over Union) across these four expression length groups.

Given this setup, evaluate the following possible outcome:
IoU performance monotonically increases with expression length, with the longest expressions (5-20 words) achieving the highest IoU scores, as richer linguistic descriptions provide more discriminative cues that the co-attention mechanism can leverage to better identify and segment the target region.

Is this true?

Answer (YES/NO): NO